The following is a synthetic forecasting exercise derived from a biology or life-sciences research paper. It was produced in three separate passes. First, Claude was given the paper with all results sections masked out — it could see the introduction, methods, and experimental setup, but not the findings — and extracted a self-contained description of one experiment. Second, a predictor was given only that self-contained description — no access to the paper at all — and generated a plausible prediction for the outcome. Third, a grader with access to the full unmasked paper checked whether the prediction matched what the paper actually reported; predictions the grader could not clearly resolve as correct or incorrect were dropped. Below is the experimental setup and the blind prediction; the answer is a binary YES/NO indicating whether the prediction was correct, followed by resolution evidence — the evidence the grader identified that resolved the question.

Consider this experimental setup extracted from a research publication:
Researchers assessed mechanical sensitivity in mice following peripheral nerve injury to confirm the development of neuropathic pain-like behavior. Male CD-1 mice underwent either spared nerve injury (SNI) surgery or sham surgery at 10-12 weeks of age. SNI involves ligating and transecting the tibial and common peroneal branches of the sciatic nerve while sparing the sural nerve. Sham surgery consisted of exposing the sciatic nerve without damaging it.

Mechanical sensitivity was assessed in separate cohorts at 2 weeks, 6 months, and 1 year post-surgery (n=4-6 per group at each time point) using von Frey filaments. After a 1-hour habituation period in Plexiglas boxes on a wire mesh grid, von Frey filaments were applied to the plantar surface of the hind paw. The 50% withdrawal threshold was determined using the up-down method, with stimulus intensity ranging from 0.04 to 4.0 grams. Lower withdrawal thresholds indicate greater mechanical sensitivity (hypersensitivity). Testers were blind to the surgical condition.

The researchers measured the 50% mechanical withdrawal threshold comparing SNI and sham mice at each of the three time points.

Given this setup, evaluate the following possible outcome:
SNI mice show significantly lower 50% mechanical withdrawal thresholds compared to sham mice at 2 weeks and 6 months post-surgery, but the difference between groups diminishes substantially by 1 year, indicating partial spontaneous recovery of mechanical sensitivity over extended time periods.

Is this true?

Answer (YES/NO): NO